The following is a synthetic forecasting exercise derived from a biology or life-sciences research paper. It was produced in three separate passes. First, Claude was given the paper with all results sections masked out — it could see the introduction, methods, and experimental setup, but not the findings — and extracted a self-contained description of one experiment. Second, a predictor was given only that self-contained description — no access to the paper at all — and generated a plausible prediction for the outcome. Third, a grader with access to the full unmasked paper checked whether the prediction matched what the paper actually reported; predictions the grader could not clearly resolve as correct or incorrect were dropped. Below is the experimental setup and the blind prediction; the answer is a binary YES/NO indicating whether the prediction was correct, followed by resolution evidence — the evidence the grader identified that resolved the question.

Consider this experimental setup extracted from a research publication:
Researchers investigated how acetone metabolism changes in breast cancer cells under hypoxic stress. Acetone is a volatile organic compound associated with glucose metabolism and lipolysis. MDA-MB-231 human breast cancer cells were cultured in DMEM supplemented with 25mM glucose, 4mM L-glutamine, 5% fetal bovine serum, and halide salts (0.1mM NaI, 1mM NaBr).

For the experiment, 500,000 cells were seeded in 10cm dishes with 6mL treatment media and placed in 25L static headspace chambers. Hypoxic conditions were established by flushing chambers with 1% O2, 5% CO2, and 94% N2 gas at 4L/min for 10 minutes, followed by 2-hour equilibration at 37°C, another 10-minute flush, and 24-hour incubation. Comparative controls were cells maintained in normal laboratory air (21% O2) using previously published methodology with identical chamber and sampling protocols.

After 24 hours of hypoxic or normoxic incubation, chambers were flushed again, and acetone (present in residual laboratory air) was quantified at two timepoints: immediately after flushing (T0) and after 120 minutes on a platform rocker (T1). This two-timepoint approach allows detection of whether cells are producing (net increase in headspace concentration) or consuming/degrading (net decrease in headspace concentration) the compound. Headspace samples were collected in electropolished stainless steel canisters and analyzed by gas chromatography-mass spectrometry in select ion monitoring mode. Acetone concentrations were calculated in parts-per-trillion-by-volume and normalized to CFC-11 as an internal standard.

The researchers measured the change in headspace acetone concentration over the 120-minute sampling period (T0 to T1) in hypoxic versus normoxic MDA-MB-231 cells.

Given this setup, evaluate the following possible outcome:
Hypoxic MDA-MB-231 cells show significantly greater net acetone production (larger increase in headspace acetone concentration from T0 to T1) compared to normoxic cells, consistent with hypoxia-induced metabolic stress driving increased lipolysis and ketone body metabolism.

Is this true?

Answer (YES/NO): NO